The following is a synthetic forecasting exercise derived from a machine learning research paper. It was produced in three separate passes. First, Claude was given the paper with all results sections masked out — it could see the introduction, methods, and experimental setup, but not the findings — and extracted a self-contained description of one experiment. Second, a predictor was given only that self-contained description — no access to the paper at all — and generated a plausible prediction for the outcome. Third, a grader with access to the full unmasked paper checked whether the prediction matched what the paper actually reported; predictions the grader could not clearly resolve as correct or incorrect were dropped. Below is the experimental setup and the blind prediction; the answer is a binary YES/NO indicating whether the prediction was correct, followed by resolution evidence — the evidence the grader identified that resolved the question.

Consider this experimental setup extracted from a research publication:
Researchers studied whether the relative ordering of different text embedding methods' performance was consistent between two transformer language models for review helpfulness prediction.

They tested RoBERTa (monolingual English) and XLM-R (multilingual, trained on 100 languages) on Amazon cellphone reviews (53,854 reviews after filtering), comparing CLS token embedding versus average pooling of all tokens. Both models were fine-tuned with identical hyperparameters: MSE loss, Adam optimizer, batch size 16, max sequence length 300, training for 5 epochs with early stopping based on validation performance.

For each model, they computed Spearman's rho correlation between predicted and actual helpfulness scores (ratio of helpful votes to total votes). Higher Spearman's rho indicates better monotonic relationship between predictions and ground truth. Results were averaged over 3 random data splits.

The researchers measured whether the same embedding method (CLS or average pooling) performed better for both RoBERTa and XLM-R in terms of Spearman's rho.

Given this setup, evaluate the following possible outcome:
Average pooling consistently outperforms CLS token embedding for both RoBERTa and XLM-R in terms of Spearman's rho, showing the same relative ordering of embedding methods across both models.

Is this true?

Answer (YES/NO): NO